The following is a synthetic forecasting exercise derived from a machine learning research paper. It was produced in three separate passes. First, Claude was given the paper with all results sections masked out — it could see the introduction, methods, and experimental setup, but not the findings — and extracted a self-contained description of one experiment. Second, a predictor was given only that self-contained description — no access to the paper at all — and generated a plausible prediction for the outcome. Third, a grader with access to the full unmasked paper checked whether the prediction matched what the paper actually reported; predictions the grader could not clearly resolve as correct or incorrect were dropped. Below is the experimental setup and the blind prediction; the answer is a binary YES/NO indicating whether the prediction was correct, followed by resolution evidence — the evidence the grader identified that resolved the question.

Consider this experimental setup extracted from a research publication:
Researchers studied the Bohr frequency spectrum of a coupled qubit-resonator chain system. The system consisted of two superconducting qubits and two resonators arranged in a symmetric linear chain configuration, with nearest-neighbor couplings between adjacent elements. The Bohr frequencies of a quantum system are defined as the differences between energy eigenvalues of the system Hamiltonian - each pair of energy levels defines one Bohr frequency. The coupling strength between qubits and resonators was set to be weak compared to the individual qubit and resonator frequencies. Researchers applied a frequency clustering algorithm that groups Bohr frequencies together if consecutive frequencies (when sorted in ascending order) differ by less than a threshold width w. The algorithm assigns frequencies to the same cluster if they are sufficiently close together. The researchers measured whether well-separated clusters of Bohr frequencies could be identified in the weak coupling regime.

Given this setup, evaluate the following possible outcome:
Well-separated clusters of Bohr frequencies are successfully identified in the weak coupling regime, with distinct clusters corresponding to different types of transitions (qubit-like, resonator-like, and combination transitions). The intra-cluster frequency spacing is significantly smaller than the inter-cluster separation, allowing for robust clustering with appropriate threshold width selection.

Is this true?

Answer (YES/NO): NO